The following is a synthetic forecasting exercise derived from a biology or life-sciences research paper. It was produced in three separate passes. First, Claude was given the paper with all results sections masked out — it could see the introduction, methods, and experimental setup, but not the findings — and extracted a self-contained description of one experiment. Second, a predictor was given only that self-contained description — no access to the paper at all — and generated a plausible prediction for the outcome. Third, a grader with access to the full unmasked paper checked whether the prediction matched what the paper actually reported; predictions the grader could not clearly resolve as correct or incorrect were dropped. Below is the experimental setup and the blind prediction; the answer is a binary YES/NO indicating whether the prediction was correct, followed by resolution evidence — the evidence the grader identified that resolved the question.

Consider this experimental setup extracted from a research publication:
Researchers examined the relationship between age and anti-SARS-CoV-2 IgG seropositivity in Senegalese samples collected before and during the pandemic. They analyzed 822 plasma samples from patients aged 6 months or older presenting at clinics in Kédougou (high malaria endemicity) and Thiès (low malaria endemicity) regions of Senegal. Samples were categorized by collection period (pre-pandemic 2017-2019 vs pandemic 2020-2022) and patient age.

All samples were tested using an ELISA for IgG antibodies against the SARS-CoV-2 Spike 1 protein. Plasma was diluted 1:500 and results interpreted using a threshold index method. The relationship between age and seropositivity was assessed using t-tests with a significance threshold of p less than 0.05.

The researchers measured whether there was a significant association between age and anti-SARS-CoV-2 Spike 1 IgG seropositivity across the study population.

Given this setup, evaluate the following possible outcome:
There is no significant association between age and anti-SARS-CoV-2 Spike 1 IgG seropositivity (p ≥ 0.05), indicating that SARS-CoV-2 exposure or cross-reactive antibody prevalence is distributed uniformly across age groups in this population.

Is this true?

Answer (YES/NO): YES